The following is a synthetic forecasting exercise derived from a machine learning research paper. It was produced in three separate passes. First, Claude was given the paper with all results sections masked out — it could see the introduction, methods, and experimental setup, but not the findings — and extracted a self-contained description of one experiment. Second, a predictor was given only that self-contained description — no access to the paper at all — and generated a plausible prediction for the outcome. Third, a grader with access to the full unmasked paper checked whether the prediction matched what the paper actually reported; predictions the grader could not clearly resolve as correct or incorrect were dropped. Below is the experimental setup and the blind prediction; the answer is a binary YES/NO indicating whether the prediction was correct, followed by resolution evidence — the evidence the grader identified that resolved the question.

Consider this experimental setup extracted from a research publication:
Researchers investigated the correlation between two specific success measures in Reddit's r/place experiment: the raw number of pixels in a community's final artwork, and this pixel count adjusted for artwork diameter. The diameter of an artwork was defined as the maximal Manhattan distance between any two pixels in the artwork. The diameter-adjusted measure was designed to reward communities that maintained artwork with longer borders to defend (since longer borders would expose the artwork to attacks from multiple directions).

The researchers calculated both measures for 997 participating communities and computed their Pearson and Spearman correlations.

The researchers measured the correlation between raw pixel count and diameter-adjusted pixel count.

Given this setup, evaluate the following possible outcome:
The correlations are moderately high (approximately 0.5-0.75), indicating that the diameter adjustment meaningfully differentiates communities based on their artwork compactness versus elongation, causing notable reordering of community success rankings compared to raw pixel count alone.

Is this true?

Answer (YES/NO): NO